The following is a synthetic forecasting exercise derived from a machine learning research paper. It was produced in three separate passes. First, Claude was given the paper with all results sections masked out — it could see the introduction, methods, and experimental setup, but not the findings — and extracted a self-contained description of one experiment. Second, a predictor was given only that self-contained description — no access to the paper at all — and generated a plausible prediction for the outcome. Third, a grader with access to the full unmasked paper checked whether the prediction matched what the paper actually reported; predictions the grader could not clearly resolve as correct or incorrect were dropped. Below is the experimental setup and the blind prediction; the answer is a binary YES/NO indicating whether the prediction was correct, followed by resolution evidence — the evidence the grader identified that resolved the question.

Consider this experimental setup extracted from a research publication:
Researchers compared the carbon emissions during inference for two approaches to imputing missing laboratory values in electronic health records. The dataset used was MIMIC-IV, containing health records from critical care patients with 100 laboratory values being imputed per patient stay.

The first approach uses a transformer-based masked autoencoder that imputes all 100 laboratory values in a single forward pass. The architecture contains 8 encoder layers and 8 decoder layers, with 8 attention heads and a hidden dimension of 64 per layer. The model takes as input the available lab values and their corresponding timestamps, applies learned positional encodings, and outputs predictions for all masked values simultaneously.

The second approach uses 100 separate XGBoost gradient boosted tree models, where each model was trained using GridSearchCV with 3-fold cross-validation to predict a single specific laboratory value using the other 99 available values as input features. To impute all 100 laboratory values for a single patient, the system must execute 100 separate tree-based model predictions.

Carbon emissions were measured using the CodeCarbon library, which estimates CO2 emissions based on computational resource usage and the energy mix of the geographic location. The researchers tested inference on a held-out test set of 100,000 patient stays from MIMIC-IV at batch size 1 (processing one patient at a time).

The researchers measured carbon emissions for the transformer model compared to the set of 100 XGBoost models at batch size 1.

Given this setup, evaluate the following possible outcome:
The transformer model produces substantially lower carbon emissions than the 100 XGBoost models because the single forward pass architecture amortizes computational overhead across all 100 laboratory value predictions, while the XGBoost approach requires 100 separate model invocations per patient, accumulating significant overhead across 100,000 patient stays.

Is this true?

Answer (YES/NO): YES